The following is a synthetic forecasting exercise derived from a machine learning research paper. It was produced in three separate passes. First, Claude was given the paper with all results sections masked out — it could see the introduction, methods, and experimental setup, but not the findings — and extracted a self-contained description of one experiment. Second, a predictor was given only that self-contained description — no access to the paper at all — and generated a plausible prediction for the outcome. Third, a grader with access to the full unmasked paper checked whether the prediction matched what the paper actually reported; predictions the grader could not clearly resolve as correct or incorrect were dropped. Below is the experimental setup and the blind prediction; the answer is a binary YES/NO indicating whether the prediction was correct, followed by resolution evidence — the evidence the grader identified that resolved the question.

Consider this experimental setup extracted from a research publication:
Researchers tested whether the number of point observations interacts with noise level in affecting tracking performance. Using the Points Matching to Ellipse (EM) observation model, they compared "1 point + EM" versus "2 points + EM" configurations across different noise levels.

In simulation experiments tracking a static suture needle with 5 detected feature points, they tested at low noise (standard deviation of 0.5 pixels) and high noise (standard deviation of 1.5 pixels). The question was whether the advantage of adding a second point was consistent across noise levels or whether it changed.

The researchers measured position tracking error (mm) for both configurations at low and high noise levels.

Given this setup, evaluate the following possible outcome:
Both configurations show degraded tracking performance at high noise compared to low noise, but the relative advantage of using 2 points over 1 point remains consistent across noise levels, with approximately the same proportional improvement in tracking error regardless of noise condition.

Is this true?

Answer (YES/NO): NO